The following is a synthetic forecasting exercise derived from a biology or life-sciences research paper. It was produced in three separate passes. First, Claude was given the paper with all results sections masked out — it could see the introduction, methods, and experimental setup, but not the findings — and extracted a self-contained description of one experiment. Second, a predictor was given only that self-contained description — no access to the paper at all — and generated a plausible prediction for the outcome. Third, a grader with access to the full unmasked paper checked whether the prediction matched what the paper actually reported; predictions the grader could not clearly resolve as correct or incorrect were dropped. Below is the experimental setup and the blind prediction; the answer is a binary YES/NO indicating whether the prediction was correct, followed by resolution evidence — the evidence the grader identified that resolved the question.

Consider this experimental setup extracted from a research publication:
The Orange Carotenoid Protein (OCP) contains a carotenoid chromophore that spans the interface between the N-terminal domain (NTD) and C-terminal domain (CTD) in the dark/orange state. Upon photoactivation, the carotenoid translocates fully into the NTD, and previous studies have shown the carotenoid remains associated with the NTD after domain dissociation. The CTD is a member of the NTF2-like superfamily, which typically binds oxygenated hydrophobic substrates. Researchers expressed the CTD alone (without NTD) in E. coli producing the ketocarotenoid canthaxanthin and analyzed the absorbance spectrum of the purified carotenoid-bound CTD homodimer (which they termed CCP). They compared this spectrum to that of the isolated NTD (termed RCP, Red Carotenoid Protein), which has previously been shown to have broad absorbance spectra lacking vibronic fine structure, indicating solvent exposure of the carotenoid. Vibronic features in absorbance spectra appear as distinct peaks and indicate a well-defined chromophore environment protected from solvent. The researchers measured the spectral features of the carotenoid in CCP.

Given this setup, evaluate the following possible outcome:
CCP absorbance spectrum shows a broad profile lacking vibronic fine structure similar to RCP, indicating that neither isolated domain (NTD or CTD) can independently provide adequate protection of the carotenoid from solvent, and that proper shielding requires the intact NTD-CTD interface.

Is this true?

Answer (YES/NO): YES